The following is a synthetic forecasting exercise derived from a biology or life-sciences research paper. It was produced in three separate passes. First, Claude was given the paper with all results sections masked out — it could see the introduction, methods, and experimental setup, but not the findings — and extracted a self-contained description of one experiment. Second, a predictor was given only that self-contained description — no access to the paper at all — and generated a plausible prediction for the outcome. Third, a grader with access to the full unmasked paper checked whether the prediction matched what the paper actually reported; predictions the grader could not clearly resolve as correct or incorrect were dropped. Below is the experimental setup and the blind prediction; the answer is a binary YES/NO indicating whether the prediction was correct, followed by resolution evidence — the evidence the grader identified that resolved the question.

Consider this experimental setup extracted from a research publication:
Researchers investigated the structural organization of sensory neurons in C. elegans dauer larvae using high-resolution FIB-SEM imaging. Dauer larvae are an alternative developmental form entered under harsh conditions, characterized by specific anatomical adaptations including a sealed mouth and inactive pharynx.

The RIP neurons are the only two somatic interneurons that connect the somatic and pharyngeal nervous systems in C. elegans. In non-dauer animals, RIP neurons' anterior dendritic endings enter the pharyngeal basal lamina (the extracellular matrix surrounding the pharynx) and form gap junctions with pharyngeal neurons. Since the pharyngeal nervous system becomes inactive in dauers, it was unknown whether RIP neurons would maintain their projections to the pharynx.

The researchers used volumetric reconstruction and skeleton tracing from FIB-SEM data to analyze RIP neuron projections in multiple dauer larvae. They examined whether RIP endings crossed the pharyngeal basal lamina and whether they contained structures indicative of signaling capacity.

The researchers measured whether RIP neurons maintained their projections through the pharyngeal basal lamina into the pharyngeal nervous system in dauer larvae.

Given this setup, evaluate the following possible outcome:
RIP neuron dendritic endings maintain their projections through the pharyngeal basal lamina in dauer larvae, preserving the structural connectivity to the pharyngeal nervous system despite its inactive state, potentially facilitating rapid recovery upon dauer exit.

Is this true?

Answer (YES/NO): YES